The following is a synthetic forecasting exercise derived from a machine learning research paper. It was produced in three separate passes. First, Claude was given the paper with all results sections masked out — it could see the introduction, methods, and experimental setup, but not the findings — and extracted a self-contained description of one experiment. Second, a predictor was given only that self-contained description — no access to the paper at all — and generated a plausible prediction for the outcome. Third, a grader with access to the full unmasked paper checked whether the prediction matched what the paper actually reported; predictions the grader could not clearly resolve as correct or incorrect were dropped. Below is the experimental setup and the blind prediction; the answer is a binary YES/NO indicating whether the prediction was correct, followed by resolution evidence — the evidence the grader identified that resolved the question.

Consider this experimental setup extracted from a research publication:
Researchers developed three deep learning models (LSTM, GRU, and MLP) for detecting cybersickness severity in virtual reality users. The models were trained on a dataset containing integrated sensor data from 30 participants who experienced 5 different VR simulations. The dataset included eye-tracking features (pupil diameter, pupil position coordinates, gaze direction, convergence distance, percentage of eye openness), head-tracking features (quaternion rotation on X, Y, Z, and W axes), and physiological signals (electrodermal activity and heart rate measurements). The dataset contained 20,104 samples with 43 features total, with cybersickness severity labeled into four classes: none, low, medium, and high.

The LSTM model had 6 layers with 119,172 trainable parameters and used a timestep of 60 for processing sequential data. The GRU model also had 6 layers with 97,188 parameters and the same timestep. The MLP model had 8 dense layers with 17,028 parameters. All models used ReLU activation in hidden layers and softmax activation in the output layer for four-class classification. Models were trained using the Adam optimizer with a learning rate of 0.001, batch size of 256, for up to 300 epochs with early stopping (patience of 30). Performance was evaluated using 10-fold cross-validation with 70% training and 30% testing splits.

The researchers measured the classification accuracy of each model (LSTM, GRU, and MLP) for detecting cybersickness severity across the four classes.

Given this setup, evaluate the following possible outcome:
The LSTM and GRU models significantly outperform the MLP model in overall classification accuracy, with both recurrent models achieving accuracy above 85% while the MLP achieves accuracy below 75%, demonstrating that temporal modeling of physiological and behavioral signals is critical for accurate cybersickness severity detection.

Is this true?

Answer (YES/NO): NO